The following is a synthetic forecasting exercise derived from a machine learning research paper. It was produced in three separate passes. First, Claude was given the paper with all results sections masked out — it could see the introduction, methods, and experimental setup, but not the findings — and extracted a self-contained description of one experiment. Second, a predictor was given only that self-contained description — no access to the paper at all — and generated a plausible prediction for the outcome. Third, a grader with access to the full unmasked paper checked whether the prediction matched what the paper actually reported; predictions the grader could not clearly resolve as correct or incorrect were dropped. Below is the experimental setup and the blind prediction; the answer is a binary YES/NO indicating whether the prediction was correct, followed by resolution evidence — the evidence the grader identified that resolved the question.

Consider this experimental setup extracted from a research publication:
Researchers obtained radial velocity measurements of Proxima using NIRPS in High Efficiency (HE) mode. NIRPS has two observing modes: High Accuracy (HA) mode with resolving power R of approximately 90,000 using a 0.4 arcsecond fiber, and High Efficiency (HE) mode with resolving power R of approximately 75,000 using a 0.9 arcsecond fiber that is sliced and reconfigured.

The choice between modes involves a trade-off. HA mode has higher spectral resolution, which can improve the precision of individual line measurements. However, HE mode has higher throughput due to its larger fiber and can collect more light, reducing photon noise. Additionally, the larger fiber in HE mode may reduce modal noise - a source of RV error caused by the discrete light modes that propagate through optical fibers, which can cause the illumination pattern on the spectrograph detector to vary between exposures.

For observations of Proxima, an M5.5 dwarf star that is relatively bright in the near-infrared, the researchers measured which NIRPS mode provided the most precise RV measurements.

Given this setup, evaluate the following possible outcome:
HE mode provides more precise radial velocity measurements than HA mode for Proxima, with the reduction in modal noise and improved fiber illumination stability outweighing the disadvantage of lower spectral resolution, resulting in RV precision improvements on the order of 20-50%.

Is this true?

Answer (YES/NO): NO